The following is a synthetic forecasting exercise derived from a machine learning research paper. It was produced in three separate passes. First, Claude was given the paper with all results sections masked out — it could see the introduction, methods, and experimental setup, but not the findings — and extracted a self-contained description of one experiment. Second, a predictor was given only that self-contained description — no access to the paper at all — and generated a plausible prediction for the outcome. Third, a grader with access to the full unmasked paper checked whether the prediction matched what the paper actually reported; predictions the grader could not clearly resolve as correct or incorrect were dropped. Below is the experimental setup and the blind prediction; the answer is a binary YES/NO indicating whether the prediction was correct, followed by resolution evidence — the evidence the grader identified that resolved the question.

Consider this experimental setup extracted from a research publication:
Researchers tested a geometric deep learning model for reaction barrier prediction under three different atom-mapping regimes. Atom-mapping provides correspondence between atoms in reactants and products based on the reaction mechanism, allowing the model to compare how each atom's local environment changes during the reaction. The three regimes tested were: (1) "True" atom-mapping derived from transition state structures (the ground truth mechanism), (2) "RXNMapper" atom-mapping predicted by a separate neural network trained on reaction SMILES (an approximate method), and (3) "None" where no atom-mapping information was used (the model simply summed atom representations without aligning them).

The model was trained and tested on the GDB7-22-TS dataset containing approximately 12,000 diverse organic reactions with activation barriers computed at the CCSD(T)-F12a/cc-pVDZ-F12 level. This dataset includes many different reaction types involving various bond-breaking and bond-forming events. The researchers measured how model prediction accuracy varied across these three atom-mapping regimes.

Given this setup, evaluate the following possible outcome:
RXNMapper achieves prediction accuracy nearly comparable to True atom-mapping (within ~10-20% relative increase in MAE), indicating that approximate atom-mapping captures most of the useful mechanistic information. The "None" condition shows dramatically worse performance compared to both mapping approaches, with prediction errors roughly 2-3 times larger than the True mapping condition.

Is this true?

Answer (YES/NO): NO